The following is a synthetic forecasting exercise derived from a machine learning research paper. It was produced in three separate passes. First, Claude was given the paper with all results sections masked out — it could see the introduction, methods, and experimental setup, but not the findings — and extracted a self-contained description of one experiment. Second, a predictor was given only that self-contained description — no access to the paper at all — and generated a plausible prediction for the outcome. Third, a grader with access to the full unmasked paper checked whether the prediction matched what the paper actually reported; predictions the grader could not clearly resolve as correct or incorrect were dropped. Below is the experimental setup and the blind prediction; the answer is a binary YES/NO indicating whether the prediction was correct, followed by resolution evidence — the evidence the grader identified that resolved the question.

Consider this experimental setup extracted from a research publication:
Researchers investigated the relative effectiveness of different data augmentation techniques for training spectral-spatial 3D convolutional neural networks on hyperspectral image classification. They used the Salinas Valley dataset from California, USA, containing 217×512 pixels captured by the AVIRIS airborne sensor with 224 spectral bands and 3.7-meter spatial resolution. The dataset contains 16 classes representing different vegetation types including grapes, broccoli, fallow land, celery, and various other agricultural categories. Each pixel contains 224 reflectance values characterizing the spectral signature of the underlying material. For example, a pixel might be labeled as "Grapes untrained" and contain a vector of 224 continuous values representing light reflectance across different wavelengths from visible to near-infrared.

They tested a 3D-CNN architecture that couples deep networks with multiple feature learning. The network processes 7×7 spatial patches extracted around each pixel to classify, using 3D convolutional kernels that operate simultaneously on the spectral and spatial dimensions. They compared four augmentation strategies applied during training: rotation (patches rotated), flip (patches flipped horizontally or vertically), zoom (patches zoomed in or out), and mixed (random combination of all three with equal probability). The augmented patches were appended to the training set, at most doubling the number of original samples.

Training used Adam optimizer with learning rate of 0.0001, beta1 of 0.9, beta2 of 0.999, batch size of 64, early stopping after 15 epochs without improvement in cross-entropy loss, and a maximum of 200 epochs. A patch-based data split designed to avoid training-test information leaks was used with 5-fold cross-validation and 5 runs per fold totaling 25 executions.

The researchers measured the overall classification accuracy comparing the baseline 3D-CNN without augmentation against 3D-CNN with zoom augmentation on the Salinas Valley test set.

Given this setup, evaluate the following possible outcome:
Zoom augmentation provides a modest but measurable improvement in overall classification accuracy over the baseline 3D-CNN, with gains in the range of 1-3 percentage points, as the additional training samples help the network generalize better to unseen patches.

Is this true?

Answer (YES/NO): NO